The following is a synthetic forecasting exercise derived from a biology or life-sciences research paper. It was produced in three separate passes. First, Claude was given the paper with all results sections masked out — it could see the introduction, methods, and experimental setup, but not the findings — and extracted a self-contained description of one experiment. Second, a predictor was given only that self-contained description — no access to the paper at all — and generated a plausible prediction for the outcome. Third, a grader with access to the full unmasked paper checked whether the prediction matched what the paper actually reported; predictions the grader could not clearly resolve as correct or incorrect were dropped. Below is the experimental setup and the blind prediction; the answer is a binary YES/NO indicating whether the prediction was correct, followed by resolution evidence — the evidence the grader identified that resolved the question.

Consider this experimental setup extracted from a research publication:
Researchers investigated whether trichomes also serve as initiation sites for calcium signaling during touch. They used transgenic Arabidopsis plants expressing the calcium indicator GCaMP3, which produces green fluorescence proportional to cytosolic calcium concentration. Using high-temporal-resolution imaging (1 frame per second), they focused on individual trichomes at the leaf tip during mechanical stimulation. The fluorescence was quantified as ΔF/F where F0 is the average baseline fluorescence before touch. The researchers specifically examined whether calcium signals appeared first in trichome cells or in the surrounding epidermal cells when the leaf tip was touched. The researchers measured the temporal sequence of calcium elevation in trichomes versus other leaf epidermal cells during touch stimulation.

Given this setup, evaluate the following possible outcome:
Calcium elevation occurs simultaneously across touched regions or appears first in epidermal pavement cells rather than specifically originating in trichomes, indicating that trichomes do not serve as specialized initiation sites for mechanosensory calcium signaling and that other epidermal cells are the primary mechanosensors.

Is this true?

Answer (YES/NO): NO